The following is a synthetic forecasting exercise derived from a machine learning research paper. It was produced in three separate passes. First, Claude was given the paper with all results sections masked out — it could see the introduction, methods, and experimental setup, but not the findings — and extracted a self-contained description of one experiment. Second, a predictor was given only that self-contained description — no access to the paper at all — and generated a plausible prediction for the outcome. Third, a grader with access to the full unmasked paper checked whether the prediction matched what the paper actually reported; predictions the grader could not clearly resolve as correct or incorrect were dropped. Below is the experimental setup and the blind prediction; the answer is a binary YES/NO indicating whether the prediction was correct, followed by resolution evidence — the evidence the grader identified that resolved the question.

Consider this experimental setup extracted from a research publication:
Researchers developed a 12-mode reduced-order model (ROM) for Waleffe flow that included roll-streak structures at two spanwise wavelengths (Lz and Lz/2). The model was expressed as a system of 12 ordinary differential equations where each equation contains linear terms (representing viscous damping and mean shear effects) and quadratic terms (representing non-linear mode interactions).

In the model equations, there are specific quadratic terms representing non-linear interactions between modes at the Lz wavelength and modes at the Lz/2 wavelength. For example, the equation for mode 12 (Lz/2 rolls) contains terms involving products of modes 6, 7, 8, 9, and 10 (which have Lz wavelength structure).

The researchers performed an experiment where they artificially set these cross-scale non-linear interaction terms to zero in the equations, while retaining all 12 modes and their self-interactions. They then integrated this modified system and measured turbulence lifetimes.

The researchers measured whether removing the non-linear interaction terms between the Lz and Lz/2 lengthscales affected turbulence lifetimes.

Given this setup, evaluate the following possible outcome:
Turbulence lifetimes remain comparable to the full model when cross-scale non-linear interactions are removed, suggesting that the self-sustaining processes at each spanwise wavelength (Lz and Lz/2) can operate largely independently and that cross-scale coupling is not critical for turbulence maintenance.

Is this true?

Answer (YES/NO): NO